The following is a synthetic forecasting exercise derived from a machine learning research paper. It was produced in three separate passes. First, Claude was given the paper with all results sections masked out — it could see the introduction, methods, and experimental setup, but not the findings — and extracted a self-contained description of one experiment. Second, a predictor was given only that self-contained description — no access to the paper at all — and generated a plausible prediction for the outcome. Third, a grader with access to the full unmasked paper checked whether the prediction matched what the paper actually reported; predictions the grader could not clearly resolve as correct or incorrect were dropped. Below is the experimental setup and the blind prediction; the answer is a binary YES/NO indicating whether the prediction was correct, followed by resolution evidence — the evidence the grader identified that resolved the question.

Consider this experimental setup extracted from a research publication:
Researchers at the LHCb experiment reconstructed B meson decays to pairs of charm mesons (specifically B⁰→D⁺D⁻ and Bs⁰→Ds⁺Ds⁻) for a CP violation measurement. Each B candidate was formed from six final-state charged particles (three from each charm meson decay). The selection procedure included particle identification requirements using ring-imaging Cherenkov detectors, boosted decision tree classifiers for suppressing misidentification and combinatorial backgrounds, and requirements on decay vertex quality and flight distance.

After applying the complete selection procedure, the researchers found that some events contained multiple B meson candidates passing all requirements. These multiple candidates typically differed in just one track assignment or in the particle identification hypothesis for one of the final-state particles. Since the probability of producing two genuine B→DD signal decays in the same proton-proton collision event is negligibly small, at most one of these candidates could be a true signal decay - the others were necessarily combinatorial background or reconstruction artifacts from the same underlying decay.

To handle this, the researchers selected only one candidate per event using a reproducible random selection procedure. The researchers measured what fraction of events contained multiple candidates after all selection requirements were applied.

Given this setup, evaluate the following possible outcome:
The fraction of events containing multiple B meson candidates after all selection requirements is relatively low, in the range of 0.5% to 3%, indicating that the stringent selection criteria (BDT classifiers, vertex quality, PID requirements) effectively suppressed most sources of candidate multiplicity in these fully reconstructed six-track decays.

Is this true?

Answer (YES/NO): YES